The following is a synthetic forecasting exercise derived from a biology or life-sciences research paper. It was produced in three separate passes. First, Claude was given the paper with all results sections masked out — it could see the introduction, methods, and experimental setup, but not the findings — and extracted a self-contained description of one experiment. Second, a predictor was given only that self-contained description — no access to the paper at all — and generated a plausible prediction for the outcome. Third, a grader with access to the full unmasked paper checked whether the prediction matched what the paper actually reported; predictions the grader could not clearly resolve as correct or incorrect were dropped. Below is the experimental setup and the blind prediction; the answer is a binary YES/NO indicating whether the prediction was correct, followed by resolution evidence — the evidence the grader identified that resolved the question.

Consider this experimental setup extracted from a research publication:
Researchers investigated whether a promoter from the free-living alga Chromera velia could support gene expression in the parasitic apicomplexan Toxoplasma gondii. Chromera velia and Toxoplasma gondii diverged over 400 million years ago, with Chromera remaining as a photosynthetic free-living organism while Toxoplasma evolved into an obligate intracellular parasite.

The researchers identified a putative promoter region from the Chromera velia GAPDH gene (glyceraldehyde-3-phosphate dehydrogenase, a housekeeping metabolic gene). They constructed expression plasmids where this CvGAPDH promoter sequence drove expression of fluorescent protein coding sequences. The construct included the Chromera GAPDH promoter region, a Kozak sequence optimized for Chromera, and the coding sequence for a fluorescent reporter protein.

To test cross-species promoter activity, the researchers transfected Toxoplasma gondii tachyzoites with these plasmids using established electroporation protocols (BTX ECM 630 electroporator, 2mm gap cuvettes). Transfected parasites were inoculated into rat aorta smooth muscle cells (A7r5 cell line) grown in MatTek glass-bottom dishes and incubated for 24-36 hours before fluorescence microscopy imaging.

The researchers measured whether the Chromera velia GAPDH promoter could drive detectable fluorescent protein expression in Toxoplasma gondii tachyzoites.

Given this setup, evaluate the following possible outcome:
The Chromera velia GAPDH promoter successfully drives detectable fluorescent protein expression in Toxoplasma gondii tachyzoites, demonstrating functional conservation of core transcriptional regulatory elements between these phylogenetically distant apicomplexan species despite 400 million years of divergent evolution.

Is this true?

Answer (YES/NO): YES